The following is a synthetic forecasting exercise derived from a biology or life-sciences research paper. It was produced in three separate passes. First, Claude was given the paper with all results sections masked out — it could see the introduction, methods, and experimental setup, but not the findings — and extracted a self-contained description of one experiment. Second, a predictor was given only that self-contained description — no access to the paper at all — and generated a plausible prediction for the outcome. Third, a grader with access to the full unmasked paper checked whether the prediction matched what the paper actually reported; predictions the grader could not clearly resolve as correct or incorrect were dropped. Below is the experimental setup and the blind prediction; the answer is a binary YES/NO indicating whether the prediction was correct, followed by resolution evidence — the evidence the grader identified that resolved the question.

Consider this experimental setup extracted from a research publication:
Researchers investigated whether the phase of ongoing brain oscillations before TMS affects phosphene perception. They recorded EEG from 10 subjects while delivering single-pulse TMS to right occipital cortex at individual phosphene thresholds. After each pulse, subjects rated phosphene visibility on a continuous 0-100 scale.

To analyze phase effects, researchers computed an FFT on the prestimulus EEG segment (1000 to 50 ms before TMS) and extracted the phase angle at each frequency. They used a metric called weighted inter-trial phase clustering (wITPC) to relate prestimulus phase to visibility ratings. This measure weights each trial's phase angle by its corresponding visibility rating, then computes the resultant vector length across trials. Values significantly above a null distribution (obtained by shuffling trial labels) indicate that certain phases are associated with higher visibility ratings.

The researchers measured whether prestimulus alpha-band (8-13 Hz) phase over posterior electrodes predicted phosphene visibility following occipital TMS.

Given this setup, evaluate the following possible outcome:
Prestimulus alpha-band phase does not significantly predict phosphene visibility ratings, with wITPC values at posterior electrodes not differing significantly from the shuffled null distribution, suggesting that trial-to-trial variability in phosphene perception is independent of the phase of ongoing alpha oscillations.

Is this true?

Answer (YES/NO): NO